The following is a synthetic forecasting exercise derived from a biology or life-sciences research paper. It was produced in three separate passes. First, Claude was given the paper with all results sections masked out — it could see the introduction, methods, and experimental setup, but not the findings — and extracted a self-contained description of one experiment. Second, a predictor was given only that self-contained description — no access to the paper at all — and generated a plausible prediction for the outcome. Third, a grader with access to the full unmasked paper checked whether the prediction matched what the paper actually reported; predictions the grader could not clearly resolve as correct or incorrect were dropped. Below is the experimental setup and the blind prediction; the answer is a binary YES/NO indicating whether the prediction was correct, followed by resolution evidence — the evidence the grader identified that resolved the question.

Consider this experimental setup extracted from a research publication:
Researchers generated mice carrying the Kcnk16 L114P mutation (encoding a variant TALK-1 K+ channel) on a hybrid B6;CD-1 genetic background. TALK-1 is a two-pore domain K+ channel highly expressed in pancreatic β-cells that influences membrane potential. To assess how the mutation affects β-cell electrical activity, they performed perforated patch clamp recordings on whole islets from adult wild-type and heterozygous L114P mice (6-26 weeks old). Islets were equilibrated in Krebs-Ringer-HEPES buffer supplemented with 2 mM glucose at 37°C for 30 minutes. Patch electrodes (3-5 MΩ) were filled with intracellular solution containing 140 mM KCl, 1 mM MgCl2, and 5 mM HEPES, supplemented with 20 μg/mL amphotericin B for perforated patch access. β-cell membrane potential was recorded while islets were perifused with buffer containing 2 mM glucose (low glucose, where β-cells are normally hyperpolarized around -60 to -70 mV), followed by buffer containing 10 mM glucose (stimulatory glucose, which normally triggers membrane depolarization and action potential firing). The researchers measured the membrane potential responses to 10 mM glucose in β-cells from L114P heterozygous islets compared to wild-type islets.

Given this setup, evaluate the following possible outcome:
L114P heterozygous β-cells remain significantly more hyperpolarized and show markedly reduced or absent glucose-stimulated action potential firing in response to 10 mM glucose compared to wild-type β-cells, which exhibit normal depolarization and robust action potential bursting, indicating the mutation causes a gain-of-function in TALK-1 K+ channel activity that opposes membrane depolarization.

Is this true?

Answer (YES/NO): YES